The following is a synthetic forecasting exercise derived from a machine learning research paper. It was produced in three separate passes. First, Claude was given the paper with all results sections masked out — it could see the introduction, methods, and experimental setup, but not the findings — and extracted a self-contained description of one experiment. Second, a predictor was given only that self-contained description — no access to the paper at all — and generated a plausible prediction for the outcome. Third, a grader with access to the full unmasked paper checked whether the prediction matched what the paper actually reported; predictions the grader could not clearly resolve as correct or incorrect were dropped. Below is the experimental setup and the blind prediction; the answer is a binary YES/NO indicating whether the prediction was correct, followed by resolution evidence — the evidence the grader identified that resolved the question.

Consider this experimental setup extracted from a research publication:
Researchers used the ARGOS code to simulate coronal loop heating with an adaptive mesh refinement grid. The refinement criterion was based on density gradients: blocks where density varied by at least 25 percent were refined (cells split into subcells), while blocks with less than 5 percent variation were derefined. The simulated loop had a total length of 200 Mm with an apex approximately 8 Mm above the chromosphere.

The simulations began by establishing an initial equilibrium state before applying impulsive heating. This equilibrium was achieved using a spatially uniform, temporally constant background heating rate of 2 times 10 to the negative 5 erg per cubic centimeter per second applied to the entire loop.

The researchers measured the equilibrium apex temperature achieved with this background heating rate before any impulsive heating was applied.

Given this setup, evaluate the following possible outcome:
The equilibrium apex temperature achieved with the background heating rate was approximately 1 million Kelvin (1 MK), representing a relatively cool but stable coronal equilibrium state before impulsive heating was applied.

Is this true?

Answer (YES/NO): NO